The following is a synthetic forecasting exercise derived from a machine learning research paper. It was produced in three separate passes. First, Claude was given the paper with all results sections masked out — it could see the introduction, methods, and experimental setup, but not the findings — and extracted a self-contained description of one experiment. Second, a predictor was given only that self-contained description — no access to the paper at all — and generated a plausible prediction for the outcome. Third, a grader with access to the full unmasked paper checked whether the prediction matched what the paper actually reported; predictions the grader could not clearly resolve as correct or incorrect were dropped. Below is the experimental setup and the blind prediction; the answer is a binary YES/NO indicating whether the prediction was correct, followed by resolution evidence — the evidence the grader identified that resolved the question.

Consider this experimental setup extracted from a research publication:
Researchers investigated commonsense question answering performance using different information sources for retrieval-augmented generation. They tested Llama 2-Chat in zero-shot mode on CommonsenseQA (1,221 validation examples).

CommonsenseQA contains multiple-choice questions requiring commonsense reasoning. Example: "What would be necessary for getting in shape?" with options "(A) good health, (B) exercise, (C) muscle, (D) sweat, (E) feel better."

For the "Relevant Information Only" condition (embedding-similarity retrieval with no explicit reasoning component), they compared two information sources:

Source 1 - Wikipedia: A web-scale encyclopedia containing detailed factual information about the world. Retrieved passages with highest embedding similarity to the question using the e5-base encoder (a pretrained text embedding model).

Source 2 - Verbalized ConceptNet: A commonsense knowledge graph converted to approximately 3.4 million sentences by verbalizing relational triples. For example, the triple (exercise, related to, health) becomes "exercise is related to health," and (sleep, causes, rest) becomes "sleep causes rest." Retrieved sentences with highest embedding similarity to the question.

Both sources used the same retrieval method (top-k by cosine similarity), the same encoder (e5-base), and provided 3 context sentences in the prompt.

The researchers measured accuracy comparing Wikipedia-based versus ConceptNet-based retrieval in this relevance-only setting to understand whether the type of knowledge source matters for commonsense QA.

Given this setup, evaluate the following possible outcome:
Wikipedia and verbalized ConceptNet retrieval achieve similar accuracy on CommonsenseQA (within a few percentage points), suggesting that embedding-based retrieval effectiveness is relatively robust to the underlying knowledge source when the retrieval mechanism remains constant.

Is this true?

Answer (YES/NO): NO